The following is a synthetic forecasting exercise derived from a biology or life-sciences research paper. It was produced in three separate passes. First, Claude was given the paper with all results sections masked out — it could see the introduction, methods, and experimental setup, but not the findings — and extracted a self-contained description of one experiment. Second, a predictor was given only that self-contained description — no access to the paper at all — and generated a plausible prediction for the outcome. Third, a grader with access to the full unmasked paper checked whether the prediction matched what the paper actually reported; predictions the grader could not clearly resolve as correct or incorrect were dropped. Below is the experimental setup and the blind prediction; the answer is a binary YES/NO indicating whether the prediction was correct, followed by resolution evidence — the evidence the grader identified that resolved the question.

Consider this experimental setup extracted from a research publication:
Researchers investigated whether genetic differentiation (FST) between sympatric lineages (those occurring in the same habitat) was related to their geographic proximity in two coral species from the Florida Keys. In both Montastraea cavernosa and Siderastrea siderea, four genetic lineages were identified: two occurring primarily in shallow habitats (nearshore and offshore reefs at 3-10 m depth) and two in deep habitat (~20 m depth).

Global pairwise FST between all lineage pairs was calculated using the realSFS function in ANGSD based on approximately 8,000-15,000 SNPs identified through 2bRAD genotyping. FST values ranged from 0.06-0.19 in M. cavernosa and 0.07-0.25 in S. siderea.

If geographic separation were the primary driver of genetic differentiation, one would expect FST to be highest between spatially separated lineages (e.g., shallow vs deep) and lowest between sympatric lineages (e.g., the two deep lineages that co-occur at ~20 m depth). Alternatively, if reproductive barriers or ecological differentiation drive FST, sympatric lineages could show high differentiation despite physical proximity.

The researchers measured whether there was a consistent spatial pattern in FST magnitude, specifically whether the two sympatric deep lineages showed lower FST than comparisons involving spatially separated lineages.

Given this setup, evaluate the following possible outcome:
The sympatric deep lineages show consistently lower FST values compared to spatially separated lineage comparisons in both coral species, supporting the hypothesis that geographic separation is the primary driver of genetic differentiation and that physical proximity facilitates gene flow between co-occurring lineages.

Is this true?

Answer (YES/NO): NO